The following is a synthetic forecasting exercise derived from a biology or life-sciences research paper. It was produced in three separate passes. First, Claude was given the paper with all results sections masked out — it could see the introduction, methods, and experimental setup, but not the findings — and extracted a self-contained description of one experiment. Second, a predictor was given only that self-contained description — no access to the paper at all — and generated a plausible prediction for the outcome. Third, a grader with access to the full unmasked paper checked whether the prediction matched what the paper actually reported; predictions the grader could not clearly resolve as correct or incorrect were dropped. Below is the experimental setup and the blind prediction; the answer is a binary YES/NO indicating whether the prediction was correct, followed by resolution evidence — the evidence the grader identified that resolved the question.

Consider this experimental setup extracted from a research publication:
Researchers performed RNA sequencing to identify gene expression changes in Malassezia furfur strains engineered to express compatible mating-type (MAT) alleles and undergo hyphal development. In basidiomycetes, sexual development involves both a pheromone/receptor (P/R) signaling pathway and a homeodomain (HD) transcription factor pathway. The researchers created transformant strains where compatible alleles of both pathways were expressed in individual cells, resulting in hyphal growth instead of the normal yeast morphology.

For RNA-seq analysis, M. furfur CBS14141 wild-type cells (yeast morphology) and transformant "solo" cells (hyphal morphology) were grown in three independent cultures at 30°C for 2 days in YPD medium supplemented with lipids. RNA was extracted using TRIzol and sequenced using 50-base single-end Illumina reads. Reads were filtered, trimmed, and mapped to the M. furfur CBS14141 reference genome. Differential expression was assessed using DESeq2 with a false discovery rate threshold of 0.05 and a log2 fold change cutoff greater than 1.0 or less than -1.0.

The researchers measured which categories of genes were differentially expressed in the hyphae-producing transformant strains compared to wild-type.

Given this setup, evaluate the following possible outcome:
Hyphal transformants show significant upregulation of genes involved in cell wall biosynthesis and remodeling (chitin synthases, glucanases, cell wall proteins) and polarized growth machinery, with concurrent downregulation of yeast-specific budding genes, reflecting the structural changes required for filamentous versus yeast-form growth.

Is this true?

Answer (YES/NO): NO